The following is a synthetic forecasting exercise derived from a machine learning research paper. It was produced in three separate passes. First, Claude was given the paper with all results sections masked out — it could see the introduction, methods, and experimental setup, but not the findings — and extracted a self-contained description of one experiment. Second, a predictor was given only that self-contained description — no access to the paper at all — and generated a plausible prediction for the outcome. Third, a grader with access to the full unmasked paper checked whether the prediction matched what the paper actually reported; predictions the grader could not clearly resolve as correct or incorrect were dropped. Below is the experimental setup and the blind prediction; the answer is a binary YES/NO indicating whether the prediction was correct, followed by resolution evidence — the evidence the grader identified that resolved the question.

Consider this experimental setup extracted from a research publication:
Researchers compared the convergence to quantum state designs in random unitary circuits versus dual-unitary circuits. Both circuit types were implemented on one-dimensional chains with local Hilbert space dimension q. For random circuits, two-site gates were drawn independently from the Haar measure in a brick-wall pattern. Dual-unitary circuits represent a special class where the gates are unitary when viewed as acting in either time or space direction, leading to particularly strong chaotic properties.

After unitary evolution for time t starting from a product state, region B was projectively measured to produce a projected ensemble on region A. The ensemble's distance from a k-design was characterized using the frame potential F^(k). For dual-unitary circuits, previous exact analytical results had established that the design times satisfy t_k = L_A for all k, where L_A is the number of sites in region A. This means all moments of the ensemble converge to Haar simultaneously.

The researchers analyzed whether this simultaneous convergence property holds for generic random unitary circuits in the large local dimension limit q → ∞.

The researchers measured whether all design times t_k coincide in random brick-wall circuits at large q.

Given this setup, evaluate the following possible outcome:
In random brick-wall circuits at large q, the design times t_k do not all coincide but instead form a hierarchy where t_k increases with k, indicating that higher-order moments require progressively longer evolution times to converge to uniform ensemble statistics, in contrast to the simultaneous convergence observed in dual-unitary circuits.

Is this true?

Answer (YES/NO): NO